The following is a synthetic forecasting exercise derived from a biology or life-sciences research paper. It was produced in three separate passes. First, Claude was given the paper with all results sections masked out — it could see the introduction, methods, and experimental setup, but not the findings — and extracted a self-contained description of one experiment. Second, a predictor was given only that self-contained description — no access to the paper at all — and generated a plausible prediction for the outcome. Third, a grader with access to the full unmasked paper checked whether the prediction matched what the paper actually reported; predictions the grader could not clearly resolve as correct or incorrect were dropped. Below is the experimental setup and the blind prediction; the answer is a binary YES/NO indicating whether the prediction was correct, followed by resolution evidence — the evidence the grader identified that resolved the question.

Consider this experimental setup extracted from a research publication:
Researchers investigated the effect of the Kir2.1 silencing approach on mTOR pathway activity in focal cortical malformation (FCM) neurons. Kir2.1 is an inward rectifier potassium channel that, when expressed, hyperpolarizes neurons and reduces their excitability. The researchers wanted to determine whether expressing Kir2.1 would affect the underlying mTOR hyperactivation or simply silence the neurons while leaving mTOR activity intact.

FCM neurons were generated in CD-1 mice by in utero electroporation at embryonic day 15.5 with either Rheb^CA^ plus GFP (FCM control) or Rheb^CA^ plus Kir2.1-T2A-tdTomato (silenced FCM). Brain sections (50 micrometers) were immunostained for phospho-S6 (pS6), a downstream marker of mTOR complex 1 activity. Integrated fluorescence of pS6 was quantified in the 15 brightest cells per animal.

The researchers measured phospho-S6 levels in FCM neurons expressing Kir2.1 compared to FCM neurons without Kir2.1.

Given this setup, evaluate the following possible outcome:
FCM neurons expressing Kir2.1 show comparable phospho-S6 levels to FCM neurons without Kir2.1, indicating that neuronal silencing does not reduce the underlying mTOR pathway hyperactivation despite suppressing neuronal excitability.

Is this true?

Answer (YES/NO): YES